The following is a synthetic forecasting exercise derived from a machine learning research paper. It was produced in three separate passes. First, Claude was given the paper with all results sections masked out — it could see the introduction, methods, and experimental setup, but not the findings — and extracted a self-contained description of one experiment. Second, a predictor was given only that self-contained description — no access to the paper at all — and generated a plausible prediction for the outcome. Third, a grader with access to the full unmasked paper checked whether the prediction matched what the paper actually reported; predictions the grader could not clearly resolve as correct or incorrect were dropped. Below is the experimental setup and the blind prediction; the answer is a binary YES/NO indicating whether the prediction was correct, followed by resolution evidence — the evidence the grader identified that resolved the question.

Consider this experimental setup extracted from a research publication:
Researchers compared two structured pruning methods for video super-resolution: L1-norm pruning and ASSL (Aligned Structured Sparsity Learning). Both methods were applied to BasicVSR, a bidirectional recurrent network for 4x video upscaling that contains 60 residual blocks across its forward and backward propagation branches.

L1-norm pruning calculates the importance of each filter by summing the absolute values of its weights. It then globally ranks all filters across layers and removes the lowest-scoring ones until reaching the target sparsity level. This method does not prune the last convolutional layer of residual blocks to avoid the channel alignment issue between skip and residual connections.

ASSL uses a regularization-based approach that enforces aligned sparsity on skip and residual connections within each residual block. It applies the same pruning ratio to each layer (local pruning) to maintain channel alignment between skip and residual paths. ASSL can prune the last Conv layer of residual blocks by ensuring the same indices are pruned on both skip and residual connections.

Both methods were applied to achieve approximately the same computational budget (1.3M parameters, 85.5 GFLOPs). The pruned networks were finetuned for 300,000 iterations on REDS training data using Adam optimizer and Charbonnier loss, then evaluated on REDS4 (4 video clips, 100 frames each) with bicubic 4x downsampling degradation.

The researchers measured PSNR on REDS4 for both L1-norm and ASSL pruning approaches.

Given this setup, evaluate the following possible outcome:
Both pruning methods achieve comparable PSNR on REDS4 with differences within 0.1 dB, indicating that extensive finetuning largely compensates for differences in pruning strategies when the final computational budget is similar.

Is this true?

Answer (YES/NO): YES